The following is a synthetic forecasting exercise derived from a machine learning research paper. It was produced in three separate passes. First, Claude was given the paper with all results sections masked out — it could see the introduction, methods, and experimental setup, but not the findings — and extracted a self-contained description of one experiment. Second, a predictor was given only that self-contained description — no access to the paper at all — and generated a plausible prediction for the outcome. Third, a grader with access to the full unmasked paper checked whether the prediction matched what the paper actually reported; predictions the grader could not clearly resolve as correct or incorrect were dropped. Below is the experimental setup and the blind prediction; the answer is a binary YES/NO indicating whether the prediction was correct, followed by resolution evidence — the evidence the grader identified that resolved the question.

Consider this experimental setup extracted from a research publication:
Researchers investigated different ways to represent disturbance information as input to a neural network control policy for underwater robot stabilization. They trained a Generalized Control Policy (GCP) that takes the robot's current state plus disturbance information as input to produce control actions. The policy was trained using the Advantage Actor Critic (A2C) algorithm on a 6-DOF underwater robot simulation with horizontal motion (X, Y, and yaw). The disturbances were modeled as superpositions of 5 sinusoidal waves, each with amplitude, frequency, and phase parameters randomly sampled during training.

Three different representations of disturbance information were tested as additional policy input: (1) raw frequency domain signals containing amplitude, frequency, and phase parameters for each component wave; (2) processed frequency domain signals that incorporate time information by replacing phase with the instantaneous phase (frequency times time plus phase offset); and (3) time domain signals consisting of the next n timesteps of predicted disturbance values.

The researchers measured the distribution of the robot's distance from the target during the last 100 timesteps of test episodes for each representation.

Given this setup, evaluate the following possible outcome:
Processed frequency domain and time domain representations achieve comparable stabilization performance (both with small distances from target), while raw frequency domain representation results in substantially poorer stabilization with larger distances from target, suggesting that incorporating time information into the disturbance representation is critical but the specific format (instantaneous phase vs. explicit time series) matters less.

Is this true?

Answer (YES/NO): NO